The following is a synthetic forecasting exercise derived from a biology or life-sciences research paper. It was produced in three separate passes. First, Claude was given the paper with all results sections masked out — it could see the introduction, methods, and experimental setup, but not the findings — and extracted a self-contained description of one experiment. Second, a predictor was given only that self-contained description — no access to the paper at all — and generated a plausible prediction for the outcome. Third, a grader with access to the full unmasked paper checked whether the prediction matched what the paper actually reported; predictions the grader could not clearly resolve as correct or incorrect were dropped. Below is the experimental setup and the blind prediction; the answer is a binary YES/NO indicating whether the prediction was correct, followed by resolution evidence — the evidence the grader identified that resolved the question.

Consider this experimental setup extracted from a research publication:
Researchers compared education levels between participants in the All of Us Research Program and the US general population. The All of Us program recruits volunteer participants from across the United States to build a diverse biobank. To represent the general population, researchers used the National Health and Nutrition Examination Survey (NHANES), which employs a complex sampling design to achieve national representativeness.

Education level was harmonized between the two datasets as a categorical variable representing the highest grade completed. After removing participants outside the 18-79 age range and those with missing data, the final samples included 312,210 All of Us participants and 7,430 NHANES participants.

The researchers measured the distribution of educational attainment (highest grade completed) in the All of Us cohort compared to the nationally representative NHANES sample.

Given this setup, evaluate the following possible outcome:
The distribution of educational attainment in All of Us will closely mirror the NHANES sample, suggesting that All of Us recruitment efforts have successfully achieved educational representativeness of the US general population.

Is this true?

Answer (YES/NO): NO